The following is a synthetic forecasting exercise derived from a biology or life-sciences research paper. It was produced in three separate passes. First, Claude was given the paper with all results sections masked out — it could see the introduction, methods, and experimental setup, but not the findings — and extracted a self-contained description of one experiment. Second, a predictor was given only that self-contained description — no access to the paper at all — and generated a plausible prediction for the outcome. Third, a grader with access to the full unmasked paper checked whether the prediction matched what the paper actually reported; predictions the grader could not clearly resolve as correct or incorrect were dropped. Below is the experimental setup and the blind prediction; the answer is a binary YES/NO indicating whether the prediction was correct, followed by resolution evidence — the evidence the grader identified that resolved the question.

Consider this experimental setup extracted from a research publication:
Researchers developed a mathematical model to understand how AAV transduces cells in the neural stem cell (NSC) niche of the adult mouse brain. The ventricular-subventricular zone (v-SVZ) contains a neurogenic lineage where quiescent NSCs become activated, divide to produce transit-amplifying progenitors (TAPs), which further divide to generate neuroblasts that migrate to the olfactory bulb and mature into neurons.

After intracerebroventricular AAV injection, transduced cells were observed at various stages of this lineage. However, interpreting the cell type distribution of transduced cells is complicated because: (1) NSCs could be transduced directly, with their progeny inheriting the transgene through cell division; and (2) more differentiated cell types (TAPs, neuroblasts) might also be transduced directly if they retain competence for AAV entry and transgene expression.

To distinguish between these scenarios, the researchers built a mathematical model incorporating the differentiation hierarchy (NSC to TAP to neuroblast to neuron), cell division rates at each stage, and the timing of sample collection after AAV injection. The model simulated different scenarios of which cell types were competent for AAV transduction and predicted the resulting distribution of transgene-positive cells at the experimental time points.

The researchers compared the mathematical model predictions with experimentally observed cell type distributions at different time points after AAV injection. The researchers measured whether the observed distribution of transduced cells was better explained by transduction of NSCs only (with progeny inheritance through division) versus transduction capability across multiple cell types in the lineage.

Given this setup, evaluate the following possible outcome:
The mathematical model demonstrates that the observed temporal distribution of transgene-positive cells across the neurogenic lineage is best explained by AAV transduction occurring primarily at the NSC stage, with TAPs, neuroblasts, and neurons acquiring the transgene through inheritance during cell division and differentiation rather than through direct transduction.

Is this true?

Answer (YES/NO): NO